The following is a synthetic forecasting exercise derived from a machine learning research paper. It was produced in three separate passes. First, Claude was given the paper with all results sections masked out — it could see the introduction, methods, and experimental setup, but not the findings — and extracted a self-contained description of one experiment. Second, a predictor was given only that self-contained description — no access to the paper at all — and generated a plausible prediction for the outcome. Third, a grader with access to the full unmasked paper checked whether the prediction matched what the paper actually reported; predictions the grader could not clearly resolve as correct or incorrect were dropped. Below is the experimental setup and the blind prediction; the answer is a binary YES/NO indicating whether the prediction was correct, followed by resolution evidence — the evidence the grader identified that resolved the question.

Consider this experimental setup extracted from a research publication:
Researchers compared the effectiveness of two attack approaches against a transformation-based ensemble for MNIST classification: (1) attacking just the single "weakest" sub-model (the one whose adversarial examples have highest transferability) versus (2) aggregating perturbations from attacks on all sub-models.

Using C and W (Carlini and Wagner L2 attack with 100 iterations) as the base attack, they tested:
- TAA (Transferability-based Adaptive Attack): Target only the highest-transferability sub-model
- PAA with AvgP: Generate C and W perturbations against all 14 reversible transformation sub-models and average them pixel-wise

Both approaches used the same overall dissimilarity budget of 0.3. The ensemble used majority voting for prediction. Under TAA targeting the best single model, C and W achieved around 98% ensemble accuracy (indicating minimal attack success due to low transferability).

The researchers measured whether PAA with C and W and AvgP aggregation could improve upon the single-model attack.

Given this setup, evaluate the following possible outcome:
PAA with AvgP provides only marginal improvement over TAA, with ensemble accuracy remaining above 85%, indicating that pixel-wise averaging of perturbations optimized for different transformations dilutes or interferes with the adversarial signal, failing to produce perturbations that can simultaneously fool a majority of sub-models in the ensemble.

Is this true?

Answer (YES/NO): NO